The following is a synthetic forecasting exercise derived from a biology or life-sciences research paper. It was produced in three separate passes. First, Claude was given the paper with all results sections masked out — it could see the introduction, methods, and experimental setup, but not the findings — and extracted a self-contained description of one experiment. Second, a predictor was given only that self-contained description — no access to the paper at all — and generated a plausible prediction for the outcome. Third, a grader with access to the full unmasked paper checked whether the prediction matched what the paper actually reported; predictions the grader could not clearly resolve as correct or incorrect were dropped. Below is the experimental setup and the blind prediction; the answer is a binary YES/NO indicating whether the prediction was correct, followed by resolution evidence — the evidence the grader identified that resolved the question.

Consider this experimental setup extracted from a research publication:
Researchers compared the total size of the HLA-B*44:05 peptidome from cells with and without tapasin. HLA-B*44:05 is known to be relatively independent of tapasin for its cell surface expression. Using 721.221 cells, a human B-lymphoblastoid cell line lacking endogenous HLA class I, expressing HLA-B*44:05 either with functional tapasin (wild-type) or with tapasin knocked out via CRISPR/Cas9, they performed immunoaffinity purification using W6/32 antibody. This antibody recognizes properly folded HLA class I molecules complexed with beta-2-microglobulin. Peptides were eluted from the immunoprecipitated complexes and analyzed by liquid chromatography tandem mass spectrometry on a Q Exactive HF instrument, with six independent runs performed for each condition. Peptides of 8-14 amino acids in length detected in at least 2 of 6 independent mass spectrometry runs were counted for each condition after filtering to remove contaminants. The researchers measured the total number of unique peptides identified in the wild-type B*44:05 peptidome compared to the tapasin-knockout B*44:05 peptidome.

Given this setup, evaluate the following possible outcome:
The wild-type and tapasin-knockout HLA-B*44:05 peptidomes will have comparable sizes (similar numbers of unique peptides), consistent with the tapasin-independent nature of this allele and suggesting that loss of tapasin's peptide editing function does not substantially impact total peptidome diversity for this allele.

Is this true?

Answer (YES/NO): NO